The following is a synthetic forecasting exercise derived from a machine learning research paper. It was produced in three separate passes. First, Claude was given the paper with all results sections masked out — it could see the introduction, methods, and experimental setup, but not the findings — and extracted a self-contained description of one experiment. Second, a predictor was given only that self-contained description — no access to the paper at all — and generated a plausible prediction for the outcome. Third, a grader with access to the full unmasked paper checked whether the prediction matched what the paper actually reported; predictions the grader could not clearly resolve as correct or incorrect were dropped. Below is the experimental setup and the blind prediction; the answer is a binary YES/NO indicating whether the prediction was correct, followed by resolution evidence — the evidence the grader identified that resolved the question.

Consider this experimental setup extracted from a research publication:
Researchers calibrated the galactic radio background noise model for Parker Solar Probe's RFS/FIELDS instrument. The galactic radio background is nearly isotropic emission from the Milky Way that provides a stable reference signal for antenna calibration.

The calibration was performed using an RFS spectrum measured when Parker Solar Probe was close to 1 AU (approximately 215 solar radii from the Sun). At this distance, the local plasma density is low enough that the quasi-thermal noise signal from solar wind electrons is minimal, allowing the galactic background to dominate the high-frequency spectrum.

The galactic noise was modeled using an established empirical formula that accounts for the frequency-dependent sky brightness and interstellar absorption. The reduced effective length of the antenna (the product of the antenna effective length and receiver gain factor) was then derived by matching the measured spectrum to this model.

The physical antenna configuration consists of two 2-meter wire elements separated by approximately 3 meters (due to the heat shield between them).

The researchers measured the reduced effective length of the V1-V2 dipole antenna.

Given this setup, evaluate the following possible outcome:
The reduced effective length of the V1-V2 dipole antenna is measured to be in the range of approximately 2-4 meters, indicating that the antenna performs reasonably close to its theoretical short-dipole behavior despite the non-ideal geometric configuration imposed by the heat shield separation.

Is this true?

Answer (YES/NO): NO